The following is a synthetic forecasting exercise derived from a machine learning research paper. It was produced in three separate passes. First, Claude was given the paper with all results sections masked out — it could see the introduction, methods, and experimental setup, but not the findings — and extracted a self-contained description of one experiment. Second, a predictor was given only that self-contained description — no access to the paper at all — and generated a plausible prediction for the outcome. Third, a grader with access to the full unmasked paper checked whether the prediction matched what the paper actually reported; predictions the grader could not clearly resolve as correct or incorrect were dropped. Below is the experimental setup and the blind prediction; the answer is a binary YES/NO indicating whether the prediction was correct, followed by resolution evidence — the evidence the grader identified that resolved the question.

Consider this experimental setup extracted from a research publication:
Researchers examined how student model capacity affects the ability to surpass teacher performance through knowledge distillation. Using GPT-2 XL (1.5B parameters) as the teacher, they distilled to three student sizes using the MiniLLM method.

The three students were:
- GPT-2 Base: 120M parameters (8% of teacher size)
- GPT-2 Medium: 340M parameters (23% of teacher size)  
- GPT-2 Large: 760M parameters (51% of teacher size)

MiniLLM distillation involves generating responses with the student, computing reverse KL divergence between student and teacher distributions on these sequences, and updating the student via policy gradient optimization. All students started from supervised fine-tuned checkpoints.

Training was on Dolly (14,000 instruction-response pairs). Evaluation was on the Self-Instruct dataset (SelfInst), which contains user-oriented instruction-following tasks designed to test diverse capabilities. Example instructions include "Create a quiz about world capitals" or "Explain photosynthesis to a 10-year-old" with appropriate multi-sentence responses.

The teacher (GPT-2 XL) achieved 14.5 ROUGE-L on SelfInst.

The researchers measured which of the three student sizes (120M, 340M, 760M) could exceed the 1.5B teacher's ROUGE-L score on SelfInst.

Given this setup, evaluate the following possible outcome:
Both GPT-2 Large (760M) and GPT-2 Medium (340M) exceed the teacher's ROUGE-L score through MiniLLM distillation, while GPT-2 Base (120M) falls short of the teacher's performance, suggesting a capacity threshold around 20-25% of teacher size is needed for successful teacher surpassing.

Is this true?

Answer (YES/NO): YES